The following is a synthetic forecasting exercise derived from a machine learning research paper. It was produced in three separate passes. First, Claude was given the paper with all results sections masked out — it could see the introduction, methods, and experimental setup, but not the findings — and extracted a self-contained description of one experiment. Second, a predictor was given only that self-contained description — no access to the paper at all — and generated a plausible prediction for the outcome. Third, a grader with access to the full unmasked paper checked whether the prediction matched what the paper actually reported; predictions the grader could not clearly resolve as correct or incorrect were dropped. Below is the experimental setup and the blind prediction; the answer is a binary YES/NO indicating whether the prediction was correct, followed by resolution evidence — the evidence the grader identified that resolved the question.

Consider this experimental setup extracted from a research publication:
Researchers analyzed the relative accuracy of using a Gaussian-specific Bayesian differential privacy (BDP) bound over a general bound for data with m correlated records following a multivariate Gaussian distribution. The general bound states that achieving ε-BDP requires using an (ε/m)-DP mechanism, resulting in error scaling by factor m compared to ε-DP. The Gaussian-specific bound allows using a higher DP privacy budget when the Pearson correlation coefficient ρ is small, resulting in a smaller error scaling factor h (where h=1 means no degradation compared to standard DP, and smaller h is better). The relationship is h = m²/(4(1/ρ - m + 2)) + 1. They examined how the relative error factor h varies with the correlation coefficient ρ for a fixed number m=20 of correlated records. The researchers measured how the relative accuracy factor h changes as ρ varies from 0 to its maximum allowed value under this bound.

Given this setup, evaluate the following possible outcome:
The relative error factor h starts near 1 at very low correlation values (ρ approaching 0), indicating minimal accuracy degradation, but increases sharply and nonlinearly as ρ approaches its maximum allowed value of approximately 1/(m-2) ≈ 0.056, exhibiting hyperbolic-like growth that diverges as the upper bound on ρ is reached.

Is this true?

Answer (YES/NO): YES